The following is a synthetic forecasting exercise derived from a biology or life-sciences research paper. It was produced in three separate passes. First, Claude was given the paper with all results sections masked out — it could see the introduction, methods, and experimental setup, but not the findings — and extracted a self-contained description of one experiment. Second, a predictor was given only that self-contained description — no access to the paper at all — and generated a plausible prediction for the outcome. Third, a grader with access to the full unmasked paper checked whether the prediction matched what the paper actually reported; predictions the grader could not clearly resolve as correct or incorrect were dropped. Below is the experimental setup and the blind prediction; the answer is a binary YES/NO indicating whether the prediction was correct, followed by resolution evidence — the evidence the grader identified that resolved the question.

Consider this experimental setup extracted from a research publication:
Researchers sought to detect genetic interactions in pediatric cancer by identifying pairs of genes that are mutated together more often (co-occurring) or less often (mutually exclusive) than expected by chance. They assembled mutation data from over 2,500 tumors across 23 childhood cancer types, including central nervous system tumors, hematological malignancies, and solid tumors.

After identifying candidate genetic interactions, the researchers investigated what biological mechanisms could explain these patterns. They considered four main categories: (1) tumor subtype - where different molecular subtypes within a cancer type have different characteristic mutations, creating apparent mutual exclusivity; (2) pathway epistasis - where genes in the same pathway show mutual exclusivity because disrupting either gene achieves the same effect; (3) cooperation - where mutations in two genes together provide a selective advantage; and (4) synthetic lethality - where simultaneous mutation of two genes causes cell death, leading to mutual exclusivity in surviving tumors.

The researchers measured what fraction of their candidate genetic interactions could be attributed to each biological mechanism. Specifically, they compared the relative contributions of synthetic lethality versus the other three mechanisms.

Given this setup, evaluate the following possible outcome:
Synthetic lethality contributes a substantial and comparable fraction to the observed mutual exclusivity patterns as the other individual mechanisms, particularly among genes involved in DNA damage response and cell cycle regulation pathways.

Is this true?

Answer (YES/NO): NO